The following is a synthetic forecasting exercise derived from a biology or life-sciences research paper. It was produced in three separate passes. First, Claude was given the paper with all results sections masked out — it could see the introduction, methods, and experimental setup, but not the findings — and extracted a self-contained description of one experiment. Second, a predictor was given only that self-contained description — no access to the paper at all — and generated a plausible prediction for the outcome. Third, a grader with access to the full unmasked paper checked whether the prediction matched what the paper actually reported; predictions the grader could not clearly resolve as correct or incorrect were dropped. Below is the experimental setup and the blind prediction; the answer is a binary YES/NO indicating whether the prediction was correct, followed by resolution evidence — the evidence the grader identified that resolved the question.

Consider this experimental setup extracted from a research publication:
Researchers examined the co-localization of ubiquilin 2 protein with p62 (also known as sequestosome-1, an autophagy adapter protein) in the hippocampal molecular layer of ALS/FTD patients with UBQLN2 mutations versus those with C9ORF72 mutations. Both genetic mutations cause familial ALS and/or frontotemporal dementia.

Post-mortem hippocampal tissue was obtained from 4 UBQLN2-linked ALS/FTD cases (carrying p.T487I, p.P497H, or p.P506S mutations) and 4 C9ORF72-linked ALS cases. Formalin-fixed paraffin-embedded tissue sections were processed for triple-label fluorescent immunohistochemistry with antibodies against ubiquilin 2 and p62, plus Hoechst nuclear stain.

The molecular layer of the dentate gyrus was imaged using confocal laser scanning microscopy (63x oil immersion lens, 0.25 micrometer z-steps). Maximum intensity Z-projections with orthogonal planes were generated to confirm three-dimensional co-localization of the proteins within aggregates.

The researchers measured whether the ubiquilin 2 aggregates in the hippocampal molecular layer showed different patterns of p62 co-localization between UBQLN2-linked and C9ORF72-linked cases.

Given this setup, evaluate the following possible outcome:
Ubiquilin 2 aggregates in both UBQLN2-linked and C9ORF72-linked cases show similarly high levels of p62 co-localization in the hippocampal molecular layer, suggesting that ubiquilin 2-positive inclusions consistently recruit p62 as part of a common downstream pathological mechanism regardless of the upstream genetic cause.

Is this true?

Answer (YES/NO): NO